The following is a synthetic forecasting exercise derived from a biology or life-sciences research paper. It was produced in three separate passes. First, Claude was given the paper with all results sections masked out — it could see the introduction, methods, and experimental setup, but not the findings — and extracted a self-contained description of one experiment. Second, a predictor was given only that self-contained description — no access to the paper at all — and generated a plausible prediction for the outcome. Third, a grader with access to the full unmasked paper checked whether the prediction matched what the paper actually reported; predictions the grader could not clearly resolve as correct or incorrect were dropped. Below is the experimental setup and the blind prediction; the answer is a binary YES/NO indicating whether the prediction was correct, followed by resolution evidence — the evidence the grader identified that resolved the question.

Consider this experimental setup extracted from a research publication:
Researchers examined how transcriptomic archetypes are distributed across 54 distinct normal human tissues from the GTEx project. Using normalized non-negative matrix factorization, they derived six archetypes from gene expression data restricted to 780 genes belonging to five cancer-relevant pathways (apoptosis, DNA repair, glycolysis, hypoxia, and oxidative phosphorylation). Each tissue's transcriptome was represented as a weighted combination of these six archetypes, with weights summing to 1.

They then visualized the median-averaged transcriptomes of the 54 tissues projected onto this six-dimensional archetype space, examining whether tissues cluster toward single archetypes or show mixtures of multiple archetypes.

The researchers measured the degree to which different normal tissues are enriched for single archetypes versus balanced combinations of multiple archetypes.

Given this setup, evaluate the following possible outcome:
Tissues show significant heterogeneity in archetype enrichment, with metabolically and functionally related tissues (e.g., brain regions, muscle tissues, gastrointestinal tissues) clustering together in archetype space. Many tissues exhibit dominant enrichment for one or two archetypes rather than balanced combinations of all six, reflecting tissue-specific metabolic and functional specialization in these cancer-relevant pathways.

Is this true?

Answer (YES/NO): YES